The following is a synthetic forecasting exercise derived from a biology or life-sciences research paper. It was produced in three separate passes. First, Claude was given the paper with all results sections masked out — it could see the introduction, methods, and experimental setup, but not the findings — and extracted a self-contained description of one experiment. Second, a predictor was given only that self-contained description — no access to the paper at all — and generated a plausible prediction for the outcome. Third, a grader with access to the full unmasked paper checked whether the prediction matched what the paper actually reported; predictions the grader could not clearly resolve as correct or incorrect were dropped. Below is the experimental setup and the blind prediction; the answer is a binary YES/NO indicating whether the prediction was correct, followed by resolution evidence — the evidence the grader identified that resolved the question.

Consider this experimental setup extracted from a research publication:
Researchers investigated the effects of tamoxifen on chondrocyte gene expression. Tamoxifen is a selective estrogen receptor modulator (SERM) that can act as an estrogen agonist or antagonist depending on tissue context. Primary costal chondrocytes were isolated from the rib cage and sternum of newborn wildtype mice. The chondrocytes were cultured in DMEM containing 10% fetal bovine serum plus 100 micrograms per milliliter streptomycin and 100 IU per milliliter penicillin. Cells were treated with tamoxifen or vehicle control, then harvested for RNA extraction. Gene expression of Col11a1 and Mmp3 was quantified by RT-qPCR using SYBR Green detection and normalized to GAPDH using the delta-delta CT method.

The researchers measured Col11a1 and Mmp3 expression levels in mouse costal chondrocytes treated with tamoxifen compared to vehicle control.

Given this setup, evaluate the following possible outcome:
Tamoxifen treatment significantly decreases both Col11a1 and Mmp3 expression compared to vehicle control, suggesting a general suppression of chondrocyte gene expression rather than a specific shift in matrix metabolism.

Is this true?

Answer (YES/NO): NO